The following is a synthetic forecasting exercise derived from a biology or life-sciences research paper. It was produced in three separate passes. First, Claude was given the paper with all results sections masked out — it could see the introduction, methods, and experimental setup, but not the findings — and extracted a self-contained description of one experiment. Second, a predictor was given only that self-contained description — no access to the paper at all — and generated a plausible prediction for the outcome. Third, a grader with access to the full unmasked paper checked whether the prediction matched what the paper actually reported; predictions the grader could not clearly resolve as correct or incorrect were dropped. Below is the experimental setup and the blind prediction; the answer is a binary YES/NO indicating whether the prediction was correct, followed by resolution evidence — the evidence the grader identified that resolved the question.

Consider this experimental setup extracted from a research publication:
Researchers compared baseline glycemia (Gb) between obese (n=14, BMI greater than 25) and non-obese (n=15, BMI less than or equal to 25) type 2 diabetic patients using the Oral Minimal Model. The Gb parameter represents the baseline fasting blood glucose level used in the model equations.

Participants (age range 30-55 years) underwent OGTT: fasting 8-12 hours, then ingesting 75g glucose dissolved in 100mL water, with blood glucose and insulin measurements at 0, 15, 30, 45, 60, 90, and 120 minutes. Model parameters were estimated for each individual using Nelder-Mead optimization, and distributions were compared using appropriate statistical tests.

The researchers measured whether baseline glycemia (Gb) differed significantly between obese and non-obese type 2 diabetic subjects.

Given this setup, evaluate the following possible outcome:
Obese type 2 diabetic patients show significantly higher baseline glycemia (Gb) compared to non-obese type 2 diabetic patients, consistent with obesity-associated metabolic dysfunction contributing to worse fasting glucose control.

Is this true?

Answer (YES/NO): YES